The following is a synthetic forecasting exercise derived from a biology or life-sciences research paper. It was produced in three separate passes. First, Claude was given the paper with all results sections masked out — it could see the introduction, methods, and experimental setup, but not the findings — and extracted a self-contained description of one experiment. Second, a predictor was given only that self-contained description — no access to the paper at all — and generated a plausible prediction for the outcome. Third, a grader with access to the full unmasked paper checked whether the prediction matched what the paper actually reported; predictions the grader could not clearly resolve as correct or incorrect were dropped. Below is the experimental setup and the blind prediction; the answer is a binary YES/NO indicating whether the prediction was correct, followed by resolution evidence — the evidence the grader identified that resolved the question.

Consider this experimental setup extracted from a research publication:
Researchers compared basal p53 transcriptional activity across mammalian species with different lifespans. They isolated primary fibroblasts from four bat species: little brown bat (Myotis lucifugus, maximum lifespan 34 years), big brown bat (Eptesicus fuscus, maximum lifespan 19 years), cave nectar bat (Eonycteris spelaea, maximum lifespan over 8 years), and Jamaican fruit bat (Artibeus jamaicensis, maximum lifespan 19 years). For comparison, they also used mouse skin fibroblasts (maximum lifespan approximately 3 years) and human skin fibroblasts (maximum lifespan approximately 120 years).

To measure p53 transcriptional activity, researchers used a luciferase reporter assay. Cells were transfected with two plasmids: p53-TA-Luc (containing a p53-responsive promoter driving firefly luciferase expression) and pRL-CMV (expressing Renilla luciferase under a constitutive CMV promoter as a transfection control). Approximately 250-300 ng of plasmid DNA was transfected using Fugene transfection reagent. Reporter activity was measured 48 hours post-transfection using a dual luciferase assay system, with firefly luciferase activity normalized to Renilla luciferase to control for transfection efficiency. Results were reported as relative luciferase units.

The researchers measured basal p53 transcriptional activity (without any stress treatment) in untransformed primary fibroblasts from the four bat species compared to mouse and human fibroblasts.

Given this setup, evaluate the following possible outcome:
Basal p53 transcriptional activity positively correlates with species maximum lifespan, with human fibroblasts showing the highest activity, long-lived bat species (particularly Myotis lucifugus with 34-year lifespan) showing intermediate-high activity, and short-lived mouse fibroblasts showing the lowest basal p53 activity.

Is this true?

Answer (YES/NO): NO